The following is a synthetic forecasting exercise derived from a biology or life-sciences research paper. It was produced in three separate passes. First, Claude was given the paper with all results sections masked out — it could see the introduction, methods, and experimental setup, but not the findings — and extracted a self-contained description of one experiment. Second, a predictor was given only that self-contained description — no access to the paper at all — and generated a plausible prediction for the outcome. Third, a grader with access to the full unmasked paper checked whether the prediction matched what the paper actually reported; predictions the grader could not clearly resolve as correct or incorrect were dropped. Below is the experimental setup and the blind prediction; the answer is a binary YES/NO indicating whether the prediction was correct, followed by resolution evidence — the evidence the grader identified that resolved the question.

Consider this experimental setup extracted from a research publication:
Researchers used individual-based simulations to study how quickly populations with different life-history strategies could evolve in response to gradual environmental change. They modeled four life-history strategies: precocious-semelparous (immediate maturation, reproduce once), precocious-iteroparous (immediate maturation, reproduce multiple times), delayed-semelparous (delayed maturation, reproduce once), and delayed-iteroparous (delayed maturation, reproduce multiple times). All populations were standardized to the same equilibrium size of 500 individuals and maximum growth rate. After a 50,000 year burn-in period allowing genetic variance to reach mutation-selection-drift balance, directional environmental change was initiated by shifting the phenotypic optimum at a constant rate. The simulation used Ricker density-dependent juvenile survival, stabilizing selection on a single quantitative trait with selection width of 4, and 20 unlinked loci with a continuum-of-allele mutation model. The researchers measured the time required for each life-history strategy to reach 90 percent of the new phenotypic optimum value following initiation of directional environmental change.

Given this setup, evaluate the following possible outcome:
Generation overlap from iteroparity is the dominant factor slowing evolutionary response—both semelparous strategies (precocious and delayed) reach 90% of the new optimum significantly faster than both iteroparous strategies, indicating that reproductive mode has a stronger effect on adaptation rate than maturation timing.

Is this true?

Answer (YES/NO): NO